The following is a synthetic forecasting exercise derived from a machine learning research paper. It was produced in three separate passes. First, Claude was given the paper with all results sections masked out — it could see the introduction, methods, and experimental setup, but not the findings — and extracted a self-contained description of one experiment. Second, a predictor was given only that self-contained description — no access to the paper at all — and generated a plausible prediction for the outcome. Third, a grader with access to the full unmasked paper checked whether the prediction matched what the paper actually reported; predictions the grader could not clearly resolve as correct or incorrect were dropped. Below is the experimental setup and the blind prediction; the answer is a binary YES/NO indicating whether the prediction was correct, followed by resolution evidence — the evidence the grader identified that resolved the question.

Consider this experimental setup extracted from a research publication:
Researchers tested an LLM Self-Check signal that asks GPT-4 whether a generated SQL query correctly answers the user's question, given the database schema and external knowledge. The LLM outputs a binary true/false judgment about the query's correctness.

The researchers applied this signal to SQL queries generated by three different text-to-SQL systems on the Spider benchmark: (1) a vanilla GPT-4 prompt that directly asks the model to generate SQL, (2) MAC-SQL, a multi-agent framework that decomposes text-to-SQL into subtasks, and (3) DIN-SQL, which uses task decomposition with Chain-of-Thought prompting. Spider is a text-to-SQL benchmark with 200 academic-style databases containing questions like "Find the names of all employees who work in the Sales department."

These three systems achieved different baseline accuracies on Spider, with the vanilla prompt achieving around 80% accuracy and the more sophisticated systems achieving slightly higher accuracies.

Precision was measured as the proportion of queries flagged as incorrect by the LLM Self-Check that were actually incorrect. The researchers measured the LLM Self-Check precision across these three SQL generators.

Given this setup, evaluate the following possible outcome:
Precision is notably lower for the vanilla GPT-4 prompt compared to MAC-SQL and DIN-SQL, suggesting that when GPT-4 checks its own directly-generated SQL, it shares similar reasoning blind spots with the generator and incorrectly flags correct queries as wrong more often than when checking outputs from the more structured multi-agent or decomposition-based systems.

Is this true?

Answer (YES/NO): YES